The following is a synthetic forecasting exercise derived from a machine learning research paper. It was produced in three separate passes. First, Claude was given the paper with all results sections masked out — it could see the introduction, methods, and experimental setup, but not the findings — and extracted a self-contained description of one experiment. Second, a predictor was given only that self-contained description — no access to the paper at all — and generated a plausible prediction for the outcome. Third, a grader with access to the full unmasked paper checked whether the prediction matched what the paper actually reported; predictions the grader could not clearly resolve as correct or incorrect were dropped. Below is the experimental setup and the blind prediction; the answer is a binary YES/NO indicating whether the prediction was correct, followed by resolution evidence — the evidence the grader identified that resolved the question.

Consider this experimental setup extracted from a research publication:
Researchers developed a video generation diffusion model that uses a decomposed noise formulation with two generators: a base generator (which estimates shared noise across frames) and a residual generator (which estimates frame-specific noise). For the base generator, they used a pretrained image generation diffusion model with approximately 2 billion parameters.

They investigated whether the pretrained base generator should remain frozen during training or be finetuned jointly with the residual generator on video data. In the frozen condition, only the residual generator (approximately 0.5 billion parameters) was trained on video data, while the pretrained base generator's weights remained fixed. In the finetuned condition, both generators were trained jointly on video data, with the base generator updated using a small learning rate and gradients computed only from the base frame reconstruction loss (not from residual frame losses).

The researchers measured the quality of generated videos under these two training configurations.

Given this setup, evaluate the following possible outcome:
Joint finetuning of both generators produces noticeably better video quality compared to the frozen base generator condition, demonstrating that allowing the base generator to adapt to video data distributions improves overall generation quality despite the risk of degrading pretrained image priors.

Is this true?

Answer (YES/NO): YES